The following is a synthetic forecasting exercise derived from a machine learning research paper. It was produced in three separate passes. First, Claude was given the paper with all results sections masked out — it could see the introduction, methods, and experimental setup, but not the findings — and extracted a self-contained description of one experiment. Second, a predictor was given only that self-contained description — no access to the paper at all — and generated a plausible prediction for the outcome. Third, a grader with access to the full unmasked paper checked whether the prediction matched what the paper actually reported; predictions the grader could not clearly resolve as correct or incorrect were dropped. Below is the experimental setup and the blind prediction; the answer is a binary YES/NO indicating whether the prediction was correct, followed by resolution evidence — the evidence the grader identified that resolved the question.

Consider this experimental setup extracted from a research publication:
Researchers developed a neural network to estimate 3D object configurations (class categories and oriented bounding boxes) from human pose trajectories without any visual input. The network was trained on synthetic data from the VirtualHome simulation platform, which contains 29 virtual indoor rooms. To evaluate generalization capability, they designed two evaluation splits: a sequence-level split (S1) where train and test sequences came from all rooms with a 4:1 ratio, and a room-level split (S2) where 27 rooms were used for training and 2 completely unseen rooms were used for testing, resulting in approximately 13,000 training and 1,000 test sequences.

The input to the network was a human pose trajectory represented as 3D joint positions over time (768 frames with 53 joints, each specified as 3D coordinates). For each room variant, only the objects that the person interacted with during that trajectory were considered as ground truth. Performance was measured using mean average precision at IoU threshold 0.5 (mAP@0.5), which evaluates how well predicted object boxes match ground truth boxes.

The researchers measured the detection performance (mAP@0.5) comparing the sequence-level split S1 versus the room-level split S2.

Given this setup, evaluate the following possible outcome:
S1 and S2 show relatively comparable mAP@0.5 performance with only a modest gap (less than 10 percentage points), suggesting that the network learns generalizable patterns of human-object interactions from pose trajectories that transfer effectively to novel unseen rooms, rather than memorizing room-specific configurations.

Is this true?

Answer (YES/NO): YES